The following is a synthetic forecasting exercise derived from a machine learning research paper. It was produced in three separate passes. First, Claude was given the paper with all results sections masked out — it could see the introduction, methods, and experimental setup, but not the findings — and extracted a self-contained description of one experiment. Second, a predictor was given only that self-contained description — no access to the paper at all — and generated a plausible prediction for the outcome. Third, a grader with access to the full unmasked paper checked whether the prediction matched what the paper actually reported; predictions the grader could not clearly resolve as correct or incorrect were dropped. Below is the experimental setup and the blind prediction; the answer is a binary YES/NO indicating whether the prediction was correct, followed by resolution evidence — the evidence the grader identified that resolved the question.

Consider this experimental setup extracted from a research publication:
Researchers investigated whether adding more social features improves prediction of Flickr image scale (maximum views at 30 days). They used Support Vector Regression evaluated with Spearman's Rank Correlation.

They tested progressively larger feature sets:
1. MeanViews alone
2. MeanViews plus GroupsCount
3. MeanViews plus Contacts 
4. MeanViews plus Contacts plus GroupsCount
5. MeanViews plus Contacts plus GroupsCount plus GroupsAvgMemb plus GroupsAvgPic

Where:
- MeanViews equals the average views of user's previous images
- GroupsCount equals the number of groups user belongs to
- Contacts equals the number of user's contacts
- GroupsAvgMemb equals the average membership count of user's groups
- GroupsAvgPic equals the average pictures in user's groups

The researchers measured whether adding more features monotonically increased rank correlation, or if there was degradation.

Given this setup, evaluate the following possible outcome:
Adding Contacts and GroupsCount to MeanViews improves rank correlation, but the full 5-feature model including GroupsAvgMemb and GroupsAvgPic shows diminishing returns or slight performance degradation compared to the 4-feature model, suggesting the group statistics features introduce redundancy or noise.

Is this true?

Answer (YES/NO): NO